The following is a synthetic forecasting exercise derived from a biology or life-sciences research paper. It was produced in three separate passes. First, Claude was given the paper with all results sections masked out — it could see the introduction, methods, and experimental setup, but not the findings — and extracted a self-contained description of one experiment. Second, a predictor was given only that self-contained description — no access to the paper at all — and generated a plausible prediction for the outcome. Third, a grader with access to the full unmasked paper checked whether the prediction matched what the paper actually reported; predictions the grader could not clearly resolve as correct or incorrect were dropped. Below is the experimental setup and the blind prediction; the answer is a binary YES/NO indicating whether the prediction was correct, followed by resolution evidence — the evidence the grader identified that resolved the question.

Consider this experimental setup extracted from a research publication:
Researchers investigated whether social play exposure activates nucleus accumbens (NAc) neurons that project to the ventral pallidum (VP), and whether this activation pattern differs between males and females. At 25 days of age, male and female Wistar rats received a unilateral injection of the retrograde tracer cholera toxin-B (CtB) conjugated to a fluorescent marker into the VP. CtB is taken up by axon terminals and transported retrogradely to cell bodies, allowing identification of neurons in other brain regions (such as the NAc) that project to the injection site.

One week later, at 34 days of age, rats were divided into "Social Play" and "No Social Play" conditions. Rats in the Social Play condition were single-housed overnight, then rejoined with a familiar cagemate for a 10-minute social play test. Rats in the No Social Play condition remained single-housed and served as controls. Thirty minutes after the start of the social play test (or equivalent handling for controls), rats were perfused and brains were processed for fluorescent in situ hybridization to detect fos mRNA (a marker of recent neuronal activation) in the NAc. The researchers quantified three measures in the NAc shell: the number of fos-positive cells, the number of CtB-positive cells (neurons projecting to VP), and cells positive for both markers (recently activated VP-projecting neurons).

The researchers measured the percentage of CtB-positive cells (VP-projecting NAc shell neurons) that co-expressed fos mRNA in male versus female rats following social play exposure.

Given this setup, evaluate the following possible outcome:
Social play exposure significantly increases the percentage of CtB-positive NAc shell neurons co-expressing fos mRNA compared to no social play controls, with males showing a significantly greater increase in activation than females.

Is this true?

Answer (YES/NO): NO